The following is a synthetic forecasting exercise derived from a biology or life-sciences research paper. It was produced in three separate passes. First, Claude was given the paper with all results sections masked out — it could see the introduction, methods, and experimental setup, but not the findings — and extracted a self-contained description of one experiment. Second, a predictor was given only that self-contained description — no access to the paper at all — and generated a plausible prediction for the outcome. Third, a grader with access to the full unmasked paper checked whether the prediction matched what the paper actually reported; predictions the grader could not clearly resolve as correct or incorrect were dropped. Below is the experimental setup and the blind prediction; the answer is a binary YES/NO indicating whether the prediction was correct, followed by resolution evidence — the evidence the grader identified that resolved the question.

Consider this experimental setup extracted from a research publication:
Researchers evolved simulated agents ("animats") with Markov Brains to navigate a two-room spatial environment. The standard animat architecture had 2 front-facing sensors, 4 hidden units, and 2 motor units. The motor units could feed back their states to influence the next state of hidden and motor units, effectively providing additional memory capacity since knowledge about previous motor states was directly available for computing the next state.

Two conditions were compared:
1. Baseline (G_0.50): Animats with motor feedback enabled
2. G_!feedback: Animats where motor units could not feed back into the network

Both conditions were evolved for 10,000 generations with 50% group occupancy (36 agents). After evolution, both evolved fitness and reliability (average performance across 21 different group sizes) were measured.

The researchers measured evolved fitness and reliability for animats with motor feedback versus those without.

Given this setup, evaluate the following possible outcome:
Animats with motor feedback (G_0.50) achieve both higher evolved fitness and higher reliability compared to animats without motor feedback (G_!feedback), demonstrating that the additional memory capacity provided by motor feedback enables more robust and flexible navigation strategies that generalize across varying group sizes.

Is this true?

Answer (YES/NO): YES